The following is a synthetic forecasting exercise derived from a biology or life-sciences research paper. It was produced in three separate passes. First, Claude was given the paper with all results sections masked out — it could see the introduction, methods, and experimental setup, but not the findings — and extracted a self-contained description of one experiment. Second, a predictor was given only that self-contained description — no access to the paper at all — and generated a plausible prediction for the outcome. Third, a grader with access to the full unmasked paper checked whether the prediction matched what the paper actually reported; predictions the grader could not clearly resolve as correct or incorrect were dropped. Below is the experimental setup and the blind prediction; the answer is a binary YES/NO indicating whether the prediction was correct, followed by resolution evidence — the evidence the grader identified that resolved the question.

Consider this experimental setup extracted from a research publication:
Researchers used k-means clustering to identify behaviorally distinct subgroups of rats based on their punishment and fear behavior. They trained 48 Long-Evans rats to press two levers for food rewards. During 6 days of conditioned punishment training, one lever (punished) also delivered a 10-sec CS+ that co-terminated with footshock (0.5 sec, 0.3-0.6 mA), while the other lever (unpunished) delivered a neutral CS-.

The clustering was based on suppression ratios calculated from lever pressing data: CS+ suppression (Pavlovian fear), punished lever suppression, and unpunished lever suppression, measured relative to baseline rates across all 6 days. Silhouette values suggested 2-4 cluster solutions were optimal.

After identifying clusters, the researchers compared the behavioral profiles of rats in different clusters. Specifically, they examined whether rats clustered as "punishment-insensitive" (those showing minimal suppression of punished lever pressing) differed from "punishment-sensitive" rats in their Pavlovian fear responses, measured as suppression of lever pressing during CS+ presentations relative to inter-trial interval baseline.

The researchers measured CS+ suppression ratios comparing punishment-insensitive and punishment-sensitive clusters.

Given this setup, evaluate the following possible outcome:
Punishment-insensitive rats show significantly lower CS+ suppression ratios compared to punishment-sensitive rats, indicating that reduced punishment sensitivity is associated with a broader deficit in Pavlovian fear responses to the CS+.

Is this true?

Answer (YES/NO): NO